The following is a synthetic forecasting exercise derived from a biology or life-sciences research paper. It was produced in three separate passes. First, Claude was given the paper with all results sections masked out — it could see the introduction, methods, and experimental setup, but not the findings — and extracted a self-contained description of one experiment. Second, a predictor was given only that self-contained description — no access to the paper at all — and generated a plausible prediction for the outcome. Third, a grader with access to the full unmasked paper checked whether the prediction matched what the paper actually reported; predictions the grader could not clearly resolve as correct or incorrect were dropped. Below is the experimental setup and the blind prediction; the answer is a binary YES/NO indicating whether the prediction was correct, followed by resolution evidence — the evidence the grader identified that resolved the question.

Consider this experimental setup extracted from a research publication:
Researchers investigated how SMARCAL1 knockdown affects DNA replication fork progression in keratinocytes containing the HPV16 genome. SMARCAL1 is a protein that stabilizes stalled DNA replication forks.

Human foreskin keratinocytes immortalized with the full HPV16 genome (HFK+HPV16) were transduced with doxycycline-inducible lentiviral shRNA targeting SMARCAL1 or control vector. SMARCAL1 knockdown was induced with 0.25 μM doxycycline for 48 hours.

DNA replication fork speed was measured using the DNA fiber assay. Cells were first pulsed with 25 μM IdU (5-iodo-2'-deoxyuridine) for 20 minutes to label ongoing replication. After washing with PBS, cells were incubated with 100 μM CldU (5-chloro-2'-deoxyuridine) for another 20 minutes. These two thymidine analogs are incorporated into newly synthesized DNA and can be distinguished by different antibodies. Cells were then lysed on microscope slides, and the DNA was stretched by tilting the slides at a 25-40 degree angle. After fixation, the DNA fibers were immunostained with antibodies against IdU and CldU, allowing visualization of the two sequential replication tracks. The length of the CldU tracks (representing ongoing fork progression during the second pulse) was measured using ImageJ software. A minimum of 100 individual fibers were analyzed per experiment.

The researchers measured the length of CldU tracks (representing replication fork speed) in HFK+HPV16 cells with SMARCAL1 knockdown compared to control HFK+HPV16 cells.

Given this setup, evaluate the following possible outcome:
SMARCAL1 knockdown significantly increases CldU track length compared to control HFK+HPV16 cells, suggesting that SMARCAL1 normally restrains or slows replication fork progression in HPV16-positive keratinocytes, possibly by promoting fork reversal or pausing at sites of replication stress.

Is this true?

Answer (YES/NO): NO